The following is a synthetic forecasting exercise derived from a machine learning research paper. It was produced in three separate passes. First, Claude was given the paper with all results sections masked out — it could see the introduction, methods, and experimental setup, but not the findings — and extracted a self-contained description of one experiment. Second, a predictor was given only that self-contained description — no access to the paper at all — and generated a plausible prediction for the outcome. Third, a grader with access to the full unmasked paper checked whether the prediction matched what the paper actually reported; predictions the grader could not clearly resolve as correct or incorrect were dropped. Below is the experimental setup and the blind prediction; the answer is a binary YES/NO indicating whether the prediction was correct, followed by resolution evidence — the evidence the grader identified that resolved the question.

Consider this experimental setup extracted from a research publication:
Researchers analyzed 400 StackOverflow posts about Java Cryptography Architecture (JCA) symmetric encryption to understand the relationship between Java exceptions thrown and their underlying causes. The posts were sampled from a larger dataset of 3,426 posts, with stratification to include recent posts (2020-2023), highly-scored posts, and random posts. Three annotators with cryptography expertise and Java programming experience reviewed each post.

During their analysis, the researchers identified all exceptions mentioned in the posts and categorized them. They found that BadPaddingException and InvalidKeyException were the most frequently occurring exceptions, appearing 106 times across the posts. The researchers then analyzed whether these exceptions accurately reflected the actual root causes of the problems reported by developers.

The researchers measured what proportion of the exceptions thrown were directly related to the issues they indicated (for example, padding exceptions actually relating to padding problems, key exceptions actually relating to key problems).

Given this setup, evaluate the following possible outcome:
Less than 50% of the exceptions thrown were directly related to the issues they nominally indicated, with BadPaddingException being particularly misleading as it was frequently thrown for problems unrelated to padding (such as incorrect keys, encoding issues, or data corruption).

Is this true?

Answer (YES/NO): YES